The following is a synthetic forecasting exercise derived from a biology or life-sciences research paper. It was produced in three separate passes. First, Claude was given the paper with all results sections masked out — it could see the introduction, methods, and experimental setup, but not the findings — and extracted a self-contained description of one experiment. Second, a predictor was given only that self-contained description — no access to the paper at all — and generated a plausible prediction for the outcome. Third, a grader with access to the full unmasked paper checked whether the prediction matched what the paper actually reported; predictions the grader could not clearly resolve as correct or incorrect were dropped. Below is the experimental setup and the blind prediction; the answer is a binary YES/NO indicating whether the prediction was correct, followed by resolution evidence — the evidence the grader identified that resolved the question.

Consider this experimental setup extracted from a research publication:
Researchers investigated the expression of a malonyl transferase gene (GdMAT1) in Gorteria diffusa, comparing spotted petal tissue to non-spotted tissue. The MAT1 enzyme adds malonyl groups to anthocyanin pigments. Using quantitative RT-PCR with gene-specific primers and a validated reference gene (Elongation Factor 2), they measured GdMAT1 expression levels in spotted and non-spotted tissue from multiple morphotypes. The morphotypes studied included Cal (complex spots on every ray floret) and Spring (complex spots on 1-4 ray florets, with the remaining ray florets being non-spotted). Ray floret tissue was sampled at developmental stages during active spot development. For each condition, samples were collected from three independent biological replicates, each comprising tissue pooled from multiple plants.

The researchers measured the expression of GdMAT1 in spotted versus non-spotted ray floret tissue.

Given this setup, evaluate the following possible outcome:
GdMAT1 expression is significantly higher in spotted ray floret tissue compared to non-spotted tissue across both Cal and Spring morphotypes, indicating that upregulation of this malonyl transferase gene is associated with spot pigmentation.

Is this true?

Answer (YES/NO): YES